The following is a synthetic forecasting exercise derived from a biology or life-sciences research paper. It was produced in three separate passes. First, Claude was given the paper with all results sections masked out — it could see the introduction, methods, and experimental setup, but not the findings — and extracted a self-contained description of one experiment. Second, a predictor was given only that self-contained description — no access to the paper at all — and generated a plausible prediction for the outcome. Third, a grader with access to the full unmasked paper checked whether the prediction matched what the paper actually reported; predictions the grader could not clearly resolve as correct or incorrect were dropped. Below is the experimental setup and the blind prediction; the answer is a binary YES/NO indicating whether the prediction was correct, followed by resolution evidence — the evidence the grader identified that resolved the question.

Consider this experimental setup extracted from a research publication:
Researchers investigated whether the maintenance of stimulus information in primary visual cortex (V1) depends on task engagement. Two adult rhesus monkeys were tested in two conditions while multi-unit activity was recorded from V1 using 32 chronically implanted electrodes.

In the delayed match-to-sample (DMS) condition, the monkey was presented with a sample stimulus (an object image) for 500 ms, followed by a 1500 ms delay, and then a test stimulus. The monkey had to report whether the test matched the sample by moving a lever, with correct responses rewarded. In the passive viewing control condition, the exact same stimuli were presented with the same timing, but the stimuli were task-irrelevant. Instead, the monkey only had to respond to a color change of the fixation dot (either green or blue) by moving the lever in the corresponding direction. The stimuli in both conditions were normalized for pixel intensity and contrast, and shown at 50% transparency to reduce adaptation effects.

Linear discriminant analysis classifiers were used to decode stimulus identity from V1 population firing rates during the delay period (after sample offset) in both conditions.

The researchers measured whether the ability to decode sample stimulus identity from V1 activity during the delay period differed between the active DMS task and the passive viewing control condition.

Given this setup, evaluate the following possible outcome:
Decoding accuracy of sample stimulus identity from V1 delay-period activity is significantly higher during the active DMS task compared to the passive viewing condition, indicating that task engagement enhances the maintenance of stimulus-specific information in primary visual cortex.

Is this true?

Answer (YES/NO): NO